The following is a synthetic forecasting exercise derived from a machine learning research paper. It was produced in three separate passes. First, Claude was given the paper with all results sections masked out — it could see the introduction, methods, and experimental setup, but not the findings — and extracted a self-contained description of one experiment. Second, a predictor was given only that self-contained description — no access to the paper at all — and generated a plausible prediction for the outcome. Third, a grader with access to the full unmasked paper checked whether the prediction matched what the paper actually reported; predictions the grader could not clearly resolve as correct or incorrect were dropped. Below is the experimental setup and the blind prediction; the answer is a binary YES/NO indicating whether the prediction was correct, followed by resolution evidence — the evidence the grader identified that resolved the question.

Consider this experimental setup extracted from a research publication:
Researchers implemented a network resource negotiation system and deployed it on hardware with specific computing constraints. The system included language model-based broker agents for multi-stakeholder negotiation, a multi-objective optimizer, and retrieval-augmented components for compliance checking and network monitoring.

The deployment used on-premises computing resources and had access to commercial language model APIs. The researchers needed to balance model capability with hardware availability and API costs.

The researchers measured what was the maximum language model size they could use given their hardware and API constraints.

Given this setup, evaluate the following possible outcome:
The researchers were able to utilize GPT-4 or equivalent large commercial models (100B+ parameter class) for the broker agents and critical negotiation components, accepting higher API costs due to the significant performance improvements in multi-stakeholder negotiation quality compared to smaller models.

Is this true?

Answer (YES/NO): NO